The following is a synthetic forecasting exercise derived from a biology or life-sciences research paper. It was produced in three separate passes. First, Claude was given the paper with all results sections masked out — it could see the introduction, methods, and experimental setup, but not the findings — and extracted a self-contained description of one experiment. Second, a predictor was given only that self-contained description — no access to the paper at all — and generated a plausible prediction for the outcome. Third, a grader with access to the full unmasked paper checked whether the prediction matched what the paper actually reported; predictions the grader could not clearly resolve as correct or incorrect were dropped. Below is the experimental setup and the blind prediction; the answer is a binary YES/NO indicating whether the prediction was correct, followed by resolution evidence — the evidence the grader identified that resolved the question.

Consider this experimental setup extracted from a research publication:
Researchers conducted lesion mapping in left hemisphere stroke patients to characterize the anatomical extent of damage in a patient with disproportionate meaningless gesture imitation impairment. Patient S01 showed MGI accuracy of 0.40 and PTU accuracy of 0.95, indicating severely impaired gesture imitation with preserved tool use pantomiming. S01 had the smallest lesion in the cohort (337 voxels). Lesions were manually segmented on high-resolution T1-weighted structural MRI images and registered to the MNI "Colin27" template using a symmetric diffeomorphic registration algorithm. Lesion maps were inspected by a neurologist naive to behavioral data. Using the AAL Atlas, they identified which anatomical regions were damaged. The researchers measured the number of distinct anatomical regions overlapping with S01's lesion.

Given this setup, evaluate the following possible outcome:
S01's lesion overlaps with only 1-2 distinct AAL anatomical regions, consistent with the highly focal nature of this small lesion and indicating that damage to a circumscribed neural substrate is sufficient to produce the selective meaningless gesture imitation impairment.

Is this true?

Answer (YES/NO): YES